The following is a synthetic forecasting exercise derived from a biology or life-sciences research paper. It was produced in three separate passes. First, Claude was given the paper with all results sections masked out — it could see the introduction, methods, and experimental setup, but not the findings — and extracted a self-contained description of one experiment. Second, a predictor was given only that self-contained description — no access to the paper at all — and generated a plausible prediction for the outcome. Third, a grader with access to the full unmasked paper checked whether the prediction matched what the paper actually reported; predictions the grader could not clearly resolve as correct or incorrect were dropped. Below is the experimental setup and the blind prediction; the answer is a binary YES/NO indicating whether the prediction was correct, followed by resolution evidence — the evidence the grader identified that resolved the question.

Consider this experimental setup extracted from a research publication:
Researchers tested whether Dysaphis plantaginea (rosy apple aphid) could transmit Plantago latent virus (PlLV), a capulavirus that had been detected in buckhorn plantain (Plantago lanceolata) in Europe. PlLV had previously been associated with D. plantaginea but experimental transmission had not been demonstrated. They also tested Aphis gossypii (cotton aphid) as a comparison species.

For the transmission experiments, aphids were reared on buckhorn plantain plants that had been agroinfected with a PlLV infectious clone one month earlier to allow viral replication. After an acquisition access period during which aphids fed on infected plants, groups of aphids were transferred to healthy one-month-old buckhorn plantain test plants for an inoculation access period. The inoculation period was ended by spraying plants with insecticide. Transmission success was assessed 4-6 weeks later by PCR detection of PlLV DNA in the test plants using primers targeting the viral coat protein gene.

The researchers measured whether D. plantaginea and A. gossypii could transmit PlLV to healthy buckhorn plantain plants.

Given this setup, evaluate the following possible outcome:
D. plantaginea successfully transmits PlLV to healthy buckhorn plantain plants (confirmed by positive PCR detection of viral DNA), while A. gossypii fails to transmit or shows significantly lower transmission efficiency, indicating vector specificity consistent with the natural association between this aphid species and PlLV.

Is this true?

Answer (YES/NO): YES